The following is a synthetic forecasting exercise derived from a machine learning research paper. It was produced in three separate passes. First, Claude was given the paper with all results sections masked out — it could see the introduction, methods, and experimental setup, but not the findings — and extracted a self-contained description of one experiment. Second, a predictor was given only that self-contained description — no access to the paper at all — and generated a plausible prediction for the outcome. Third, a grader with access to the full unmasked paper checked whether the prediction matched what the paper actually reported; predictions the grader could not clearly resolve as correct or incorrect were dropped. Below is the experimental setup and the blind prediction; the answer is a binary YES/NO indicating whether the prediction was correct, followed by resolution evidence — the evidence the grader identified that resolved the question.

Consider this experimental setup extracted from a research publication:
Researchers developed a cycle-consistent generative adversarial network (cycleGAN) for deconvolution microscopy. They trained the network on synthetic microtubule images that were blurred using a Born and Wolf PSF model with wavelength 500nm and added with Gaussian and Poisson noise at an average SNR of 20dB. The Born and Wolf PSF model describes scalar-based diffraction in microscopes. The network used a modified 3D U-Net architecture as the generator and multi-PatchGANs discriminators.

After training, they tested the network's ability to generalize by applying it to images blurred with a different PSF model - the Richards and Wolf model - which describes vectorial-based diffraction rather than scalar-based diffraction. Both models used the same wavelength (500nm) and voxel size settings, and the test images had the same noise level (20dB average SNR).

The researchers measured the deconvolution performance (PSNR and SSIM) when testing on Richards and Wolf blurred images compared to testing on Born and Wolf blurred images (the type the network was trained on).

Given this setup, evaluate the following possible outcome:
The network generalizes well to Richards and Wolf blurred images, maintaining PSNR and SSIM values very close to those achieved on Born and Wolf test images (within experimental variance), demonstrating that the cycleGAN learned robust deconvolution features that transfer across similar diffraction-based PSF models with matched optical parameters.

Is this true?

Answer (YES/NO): YES